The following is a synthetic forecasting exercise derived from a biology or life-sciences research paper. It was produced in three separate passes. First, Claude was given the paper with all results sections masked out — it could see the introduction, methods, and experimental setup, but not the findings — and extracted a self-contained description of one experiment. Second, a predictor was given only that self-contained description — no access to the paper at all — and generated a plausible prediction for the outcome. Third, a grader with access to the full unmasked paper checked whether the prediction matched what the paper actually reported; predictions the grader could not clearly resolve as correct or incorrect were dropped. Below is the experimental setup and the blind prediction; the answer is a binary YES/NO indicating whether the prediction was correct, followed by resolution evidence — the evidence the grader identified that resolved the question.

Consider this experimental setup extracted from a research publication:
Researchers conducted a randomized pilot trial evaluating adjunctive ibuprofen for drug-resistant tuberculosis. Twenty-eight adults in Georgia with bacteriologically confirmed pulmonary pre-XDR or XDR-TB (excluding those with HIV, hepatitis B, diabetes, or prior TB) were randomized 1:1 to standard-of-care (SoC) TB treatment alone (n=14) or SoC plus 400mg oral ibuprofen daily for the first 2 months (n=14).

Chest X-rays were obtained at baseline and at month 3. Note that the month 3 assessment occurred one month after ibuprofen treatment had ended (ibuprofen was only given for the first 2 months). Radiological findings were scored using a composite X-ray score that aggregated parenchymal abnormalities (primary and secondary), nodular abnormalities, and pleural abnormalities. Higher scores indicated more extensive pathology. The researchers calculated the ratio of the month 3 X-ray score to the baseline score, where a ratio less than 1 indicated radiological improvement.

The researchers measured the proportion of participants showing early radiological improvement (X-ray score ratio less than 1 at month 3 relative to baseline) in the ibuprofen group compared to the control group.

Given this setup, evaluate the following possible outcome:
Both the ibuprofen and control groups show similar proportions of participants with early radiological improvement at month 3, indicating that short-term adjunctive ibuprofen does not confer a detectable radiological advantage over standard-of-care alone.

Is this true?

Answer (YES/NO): YES